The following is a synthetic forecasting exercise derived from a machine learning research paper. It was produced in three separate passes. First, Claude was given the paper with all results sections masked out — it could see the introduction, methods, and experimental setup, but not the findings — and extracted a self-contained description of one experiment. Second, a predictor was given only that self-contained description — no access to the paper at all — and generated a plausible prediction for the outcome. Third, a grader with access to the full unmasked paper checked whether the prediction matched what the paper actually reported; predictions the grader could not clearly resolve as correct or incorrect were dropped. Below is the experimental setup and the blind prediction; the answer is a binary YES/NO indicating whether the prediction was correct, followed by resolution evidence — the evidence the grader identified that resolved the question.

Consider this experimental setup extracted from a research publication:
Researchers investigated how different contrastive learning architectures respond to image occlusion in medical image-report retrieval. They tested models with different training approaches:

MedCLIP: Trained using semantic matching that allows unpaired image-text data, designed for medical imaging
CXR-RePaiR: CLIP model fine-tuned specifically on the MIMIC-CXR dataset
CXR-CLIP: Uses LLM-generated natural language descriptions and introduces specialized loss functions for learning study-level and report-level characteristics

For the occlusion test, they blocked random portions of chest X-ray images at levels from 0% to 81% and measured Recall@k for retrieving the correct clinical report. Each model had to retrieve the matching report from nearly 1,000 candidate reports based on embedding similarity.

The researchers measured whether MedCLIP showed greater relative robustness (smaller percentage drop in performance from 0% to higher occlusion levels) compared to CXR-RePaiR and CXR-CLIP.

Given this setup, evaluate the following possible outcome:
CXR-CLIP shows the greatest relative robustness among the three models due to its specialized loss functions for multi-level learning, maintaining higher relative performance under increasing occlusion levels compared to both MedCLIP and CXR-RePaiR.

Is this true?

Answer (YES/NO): NO